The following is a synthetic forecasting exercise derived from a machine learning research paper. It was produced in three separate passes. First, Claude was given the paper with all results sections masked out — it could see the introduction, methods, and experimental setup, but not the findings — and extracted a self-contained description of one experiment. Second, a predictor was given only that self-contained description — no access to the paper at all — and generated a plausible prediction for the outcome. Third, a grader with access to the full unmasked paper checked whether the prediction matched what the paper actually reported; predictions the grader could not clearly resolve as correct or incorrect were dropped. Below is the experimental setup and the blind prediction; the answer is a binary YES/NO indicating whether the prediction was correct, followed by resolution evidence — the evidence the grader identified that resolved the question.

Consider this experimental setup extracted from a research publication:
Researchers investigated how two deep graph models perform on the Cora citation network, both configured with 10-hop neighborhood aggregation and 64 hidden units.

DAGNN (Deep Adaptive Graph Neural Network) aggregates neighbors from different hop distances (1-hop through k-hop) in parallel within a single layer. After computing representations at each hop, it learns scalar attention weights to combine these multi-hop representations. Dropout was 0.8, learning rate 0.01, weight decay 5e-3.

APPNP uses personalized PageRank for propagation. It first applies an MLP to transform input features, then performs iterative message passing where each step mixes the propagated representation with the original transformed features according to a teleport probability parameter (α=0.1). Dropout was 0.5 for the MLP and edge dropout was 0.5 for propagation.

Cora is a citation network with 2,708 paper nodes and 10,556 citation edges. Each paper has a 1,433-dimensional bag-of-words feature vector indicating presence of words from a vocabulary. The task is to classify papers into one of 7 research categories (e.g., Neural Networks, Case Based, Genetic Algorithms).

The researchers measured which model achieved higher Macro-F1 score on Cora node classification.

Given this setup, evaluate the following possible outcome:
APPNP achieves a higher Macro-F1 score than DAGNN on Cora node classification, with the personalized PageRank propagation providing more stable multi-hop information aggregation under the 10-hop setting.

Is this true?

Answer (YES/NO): NO